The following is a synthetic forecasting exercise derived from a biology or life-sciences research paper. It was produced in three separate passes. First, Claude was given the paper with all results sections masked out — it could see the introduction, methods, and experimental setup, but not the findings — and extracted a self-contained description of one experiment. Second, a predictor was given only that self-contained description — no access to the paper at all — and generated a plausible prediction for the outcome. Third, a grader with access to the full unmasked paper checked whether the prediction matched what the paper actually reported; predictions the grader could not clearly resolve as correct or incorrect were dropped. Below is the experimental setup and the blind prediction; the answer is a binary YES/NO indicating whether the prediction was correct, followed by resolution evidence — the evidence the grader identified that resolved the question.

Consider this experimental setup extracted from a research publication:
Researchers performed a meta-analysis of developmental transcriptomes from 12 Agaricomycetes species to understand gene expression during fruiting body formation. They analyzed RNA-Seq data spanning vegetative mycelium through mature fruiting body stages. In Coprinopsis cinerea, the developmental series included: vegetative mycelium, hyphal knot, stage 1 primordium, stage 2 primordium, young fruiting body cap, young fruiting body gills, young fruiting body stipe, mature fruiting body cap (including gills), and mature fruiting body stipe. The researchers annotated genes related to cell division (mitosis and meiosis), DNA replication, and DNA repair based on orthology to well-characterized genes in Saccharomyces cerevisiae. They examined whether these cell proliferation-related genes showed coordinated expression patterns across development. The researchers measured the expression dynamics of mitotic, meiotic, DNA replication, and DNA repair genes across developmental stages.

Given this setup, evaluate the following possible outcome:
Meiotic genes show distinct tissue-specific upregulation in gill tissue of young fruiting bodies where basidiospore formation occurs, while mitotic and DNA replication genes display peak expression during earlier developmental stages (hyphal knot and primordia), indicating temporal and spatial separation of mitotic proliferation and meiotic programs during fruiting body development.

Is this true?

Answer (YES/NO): YES